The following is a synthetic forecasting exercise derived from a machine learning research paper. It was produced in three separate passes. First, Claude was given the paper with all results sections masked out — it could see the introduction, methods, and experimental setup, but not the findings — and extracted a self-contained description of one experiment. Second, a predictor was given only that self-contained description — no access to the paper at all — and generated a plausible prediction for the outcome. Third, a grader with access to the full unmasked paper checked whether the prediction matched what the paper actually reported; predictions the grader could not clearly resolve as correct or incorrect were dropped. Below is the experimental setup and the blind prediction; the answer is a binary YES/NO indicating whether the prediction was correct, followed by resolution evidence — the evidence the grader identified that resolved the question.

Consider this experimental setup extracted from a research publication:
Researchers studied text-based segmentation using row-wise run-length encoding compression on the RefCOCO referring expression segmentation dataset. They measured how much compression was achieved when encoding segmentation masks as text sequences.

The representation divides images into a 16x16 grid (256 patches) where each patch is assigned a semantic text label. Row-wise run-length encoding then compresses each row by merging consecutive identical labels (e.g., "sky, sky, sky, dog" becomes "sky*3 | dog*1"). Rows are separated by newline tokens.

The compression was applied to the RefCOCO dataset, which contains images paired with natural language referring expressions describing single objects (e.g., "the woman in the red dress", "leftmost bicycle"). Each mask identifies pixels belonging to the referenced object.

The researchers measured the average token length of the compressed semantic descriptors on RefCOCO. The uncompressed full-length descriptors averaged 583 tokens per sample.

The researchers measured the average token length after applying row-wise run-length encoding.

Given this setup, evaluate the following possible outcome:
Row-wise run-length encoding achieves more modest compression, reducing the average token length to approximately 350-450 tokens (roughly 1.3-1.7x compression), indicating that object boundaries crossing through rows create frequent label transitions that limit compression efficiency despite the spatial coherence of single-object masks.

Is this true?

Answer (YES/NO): NO